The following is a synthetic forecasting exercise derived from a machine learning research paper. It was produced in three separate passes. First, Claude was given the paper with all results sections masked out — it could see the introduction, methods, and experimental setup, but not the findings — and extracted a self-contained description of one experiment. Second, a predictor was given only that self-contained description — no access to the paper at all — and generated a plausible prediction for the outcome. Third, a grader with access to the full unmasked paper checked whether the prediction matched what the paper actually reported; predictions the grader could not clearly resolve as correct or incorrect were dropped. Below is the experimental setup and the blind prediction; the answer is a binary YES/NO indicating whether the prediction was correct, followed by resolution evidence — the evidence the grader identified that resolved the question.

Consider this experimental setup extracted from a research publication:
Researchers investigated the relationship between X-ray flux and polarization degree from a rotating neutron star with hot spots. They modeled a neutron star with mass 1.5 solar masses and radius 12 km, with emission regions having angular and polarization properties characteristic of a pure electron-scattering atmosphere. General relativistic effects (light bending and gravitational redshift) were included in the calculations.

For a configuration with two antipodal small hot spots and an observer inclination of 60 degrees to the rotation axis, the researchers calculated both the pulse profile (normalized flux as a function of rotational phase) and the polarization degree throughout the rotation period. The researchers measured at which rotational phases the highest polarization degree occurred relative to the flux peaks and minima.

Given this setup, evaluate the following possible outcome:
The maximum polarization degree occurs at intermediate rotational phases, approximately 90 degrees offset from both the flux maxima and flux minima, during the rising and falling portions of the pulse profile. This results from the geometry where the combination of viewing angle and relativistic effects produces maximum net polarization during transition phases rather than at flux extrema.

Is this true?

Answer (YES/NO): NO